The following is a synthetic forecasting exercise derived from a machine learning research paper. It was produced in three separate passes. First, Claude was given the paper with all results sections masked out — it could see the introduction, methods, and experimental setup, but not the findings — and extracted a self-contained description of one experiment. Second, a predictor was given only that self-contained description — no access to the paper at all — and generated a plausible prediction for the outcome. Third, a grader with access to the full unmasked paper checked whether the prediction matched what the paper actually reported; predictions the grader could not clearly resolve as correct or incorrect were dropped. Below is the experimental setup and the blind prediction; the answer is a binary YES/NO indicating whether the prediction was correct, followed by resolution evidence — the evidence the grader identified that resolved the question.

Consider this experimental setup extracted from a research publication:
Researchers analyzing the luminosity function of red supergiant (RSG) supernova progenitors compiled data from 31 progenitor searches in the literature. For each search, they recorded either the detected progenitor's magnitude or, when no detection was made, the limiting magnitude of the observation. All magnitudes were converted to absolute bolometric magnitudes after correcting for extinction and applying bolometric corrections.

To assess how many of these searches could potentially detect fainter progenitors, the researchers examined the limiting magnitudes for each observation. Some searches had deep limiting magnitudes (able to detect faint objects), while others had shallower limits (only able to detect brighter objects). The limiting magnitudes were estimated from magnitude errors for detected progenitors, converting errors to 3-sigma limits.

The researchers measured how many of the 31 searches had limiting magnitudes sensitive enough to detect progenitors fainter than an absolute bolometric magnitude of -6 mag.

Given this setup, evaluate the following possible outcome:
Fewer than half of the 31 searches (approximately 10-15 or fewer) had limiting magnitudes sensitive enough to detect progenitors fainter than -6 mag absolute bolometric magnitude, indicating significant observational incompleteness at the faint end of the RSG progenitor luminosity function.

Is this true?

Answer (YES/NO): YES